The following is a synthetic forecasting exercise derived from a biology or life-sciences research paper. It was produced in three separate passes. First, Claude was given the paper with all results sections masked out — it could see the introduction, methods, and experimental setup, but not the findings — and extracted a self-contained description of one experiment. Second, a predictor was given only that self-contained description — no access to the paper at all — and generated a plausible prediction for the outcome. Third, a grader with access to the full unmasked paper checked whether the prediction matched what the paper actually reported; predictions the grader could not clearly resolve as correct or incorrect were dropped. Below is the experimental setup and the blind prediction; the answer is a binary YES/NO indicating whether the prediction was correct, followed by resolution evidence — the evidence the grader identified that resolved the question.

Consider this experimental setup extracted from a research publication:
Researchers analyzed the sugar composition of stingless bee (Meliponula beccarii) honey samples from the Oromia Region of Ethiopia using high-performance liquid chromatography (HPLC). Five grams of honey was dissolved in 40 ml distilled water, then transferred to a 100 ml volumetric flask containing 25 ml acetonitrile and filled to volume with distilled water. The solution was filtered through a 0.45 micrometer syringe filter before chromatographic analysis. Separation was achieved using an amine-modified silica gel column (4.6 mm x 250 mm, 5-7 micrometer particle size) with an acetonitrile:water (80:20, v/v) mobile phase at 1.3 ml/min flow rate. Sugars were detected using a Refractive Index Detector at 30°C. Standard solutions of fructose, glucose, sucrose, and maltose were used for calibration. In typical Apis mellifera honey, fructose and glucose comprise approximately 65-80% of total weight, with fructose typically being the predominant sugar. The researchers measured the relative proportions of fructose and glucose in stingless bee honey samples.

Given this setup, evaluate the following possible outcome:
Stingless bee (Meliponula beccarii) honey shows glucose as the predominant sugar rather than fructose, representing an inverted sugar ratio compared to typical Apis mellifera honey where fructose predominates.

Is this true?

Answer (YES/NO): NO